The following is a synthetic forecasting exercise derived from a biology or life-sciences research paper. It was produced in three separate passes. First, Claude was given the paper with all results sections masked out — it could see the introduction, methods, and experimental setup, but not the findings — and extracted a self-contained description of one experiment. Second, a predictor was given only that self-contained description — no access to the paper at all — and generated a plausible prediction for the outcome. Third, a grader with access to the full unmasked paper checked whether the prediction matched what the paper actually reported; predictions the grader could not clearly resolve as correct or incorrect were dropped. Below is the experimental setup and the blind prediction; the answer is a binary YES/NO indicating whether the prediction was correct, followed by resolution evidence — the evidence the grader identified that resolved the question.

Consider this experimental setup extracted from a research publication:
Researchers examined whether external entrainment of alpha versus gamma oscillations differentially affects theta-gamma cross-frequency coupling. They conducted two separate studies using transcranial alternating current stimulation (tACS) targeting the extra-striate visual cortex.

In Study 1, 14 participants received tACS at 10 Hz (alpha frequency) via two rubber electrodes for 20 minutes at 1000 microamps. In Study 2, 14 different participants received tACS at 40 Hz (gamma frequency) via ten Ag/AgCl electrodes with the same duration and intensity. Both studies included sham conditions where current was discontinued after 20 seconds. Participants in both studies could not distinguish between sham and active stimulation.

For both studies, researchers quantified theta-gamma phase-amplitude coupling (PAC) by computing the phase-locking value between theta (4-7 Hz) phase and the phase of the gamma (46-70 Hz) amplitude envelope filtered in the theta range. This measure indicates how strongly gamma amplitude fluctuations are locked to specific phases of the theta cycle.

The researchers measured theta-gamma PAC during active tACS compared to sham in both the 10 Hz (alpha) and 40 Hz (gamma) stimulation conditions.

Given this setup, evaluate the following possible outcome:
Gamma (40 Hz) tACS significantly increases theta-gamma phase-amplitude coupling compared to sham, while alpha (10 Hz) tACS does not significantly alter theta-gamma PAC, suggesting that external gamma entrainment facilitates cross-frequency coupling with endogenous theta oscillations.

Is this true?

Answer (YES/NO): NO